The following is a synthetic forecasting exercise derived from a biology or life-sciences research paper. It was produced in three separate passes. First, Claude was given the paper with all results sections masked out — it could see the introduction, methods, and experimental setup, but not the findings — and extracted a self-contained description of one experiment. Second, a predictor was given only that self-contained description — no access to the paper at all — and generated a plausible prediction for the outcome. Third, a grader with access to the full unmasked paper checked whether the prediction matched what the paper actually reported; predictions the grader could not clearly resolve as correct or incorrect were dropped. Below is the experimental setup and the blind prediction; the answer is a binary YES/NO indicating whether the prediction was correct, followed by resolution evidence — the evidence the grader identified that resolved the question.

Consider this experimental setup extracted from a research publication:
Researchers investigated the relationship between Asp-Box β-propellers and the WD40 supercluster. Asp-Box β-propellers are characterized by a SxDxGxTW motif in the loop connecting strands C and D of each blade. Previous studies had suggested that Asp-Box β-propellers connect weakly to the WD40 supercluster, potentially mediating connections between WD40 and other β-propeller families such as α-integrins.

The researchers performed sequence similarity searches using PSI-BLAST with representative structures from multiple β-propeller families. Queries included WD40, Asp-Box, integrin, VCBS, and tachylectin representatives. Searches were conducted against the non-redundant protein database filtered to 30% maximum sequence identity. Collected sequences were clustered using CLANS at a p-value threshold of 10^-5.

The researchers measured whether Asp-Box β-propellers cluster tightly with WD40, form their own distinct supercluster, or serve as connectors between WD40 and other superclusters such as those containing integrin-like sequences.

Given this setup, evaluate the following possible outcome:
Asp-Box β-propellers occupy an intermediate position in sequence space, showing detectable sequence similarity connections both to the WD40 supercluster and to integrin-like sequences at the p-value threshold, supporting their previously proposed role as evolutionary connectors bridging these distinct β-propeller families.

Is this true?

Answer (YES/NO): NO